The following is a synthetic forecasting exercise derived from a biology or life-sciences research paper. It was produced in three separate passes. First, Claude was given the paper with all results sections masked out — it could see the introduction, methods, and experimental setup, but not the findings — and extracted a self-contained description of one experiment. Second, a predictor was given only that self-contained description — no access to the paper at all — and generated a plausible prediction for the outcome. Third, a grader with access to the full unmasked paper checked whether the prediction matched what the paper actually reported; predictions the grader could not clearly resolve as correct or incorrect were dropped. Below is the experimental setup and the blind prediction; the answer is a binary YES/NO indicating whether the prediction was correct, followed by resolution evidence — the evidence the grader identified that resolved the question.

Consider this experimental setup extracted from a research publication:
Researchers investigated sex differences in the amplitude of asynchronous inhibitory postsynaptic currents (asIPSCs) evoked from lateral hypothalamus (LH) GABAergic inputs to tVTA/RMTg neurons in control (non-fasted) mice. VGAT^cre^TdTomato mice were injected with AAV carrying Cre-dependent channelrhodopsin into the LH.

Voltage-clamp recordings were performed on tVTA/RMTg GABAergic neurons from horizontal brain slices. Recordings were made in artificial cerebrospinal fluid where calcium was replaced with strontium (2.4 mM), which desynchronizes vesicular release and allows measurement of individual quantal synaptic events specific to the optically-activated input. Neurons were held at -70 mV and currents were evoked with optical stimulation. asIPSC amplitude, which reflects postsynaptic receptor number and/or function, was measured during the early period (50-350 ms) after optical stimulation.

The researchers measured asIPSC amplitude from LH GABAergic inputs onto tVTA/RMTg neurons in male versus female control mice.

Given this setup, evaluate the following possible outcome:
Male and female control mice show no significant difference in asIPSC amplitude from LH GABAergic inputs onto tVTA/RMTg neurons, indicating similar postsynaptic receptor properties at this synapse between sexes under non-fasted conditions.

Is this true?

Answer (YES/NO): NO